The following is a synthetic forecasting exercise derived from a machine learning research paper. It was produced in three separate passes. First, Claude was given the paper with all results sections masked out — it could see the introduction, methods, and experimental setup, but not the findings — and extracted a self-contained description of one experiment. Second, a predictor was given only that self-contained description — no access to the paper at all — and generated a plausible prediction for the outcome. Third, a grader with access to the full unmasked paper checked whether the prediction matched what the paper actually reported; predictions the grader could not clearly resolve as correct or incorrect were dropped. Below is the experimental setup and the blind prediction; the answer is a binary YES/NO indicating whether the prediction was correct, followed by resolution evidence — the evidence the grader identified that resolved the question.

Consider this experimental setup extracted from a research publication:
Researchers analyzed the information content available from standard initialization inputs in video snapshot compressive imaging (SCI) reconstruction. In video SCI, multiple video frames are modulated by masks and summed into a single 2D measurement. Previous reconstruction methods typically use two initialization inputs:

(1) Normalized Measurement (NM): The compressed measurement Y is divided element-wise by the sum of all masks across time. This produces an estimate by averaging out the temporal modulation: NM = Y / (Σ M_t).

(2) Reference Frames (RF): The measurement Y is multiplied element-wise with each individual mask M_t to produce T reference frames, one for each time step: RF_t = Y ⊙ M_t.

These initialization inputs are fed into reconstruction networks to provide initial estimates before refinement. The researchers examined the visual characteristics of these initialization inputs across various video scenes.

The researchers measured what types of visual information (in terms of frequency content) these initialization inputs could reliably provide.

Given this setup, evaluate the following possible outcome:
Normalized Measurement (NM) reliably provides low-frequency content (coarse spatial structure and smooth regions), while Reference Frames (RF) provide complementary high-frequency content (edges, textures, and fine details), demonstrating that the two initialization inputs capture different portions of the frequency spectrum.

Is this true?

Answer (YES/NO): NO